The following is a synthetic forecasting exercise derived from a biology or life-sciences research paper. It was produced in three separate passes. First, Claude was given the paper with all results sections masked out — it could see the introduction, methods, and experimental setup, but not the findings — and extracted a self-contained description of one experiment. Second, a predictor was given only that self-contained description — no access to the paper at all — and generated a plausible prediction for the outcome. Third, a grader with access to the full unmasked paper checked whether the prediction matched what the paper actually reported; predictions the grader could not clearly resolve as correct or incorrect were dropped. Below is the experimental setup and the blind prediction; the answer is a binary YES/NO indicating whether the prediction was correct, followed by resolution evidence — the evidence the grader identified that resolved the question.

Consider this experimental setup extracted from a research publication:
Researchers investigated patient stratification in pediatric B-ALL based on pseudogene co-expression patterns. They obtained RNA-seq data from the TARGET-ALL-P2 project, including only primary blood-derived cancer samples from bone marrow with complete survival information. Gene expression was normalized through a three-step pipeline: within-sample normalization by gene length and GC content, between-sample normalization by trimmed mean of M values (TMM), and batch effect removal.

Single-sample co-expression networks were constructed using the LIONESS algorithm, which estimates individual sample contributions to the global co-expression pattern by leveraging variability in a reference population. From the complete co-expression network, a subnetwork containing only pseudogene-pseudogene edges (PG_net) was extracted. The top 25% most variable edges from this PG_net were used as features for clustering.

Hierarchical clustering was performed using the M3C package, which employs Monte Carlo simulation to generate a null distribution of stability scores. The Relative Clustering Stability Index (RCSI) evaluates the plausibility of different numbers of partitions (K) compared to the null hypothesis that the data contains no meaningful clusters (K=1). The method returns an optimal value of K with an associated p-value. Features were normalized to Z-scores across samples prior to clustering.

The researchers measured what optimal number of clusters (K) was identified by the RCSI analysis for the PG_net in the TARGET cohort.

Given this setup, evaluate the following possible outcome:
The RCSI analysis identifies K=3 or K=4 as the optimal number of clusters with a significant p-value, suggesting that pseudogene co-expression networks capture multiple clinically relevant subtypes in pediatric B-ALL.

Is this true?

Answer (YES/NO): YES